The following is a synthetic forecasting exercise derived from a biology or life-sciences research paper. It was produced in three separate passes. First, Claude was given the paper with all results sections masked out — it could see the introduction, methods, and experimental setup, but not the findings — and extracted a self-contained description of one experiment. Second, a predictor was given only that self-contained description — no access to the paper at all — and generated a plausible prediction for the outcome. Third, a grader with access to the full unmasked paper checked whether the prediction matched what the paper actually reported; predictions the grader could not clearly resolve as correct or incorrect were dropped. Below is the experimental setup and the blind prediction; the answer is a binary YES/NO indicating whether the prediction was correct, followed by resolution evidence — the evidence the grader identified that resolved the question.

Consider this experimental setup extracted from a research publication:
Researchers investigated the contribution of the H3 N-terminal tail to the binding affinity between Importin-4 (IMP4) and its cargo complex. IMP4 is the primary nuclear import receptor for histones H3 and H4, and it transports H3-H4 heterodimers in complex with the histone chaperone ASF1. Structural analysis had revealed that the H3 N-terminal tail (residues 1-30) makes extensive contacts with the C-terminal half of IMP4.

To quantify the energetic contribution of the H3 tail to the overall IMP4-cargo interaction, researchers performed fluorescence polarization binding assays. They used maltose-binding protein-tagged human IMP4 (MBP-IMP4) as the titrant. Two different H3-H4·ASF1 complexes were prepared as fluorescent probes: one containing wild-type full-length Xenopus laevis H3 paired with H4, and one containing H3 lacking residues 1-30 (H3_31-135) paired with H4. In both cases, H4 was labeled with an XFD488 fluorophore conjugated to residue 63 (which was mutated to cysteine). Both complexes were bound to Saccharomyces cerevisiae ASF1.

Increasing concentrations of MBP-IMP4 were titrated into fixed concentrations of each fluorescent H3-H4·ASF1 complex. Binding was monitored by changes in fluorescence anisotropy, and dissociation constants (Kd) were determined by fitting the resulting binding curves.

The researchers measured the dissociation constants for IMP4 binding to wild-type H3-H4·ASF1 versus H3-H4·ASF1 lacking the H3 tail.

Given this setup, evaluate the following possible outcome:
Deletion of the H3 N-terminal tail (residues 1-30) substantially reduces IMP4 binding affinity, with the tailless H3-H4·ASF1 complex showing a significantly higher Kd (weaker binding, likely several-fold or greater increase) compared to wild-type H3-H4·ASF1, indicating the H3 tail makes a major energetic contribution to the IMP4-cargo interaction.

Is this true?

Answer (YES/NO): NO